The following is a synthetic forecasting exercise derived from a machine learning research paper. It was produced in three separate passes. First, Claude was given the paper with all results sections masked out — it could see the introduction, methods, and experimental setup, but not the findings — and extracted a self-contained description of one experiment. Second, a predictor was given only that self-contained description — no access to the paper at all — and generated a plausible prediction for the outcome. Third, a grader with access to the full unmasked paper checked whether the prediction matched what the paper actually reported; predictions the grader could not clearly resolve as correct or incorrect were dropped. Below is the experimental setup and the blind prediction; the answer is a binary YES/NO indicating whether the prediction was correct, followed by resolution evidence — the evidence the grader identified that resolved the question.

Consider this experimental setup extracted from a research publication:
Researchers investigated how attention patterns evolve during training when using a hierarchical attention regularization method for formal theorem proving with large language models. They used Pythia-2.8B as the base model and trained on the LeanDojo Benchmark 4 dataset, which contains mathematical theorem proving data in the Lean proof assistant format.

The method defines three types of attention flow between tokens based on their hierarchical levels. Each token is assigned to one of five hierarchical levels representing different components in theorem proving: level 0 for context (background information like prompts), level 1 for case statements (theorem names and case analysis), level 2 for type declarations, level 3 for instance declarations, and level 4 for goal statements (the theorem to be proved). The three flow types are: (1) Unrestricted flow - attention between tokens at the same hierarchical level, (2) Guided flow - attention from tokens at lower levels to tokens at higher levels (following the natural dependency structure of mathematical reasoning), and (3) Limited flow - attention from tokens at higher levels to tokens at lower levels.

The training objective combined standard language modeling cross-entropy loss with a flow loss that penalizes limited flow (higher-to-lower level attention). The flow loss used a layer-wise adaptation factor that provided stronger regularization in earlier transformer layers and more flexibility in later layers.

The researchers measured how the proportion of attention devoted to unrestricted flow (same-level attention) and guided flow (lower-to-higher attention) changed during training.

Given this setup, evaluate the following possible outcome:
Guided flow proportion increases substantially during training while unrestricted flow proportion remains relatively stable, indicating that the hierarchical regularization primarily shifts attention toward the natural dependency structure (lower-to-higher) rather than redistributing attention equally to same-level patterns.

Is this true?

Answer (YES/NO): NO